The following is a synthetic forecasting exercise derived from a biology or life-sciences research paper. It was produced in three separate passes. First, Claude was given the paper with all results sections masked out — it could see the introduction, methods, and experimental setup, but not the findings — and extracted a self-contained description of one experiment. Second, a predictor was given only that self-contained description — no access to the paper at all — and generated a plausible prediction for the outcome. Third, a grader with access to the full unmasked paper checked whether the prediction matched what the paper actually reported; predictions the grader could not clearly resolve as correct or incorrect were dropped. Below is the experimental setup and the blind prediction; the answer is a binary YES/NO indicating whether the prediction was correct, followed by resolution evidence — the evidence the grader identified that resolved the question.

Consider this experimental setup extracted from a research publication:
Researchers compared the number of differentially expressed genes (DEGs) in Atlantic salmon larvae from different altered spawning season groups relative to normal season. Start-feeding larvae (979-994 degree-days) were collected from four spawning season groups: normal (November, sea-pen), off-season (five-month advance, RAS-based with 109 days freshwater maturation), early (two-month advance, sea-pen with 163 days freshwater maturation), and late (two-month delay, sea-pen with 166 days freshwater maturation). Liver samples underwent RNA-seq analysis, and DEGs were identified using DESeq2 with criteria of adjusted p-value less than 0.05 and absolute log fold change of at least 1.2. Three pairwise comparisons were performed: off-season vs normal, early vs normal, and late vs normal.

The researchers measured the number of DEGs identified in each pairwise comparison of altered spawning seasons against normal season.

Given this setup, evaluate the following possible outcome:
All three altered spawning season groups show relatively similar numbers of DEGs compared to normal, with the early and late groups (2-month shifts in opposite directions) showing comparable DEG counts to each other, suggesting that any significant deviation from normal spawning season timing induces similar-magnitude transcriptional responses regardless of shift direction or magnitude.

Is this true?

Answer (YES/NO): NO